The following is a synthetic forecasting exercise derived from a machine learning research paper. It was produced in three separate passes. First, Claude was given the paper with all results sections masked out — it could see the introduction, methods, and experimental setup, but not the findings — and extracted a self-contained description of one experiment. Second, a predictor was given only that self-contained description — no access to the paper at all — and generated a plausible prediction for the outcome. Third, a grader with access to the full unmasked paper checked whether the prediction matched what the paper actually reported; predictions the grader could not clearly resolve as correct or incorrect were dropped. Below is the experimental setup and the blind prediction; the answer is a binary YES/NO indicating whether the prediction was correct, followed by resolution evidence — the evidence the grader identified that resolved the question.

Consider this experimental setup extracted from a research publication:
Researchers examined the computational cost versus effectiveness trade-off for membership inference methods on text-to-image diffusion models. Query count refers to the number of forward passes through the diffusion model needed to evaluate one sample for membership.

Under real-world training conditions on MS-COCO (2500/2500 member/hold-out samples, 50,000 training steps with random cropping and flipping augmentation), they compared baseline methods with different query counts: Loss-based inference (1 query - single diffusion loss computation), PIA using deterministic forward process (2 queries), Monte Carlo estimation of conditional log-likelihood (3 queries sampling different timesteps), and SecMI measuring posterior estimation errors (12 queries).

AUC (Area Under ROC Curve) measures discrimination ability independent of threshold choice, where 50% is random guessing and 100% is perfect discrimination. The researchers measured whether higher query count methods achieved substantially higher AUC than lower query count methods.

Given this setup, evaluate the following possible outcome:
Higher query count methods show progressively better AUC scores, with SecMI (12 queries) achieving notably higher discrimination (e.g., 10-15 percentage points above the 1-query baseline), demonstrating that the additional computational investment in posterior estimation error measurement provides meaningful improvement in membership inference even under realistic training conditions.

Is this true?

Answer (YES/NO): NO